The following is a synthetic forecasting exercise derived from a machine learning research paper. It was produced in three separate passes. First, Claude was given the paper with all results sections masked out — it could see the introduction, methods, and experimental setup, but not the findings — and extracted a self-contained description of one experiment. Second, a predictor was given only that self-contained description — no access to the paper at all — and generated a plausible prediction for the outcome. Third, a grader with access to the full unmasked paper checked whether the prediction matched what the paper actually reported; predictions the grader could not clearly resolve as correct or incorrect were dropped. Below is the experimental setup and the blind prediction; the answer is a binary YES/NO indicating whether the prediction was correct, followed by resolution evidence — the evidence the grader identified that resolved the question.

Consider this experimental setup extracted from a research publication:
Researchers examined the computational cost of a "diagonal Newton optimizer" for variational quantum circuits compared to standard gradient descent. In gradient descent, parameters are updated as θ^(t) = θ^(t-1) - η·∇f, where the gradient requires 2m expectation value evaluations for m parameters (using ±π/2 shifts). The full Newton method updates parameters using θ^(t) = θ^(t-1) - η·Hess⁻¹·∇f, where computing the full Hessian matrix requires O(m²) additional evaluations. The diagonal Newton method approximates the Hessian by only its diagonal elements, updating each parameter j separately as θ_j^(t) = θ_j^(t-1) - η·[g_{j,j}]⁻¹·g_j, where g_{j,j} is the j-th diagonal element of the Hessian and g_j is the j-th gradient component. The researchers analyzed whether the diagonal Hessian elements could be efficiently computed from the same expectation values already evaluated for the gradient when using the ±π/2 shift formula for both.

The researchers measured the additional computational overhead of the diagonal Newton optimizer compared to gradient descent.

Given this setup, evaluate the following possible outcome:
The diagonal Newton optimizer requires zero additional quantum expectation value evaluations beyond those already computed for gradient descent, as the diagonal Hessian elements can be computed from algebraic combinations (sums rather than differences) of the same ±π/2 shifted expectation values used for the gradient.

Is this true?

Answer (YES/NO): NO